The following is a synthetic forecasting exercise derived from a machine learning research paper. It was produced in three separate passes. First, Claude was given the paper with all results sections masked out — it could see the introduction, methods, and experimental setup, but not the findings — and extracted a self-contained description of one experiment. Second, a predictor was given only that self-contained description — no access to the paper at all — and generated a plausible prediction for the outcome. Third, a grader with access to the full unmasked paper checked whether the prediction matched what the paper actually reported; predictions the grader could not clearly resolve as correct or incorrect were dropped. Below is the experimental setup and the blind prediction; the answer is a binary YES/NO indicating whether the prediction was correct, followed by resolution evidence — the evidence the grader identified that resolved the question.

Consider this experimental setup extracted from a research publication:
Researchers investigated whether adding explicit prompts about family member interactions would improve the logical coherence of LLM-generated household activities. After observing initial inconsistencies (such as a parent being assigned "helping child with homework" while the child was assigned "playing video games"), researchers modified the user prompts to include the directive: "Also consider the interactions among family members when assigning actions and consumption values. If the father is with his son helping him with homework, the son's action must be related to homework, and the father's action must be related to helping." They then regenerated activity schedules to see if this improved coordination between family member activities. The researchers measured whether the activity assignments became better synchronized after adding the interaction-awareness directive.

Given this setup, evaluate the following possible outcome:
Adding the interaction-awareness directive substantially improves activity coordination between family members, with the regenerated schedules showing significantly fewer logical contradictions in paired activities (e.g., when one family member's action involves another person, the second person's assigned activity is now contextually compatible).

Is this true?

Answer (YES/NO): YES